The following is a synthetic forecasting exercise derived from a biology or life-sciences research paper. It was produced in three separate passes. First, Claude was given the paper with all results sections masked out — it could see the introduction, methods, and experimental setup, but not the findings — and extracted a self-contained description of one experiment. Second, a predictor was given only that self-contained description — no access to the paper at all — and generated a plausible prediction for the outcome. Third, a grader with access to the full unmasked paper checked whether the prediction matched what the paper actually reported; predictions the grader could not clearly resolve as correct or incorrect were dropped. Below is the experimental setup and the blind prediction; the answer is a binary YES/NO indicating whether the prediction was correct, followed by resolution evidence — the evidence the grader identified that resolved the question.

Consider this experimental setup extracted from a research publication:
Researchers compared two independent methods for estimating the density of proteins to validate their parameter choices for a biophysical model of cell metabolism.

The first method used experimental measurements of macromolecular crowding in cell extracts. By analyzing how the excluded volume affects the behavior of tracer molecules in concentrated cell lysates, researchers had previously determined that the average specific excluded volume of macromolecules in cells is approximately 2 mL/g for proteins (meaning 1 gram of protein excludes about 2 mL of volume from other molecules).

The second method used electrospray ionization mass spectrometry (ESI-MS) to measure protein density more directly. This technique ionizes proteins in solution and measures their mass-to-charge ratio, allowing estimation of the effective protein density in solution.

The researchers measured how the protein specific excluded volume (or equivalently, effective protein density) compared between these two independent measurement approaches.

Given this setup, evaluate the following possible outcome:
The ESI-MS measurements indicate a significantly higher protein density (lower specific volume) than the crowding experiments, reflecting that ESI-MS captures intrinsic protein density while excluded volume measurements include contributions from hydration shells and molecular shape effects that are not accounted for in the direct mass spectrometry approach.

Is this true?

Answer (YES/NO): NO